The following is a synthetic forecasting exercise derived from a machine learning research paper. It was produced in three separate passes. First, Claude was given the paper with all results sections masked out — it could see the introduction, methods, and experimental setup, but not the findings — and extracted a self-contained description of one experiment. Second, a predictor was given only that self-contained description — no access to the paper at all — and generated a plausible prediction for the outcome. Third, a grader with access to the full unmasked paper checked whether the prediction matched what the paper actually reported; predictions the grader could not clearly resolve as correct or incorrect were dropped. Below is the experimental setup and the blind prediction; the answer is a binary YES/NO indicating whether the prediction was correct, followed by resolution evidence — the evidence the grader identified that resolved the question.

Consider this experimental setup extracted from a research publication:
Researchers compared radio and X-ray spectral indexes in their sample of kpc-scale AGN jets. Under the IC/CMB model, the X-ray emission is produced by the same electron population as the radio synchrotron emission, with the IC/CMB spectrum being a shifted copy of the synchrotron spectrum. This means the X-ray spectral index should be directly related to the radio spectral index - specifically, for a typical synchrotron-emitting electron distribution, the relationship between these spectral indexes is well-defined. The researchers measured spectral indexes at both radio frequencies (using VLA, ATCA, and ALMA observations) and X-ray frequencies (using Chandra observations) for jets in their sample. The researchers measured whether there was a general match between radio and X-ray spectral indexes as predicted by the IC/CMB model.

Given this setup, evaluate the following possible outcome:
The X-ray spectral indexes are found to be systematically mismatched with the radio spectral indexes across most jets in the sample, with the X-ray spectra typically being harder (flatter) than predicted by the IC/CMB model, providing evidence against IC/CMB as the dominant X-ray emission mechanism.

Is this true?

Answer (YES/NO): NO